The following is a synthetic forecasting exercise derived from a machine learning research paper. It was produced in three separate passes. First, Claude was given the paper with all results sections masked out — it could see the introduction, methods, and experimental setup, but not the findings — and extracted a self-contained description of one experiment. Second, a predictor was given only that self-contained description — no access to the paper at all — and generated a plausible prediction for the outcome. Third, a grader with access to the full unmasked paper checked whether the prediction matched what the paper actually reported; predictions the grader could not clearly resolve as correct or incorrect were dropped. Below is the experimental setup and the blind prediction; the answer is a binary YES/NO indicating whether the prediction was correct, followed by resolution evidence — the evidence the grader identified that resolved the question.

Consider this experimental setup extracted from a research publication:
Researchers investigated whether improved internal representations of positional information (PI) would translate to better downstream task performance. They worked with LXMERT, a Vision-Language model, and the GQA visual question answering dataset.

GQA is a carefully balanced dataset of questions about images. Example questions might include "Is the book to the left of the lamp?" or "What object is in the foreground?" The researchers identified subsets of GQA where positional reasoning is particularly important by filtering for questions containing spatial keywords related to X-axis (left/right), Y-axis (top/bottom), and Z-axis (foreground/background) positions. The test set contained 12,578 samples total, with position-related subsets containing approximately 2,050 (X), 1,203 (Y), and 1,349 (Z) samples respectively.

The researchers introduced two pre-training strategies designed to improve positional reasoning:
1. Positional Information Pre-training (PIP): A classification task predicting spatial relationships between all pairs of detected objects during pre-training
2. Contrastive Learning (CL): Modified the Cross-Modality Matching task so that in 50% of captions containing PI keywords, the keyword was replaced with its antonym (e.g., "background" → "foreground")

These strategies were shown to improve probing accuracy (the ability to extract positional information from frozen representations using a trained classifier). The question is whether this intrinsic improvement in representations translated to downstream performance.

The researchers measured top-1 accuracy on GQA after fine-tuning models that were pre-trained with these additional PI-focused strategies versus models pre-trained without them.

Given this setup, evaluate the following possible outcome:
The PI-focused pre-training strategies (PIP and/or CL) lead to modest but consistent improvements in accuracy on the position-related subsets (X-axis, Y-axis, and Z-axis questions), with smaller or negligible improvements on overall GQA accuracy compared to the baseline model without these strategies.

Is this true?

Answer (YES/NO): NO